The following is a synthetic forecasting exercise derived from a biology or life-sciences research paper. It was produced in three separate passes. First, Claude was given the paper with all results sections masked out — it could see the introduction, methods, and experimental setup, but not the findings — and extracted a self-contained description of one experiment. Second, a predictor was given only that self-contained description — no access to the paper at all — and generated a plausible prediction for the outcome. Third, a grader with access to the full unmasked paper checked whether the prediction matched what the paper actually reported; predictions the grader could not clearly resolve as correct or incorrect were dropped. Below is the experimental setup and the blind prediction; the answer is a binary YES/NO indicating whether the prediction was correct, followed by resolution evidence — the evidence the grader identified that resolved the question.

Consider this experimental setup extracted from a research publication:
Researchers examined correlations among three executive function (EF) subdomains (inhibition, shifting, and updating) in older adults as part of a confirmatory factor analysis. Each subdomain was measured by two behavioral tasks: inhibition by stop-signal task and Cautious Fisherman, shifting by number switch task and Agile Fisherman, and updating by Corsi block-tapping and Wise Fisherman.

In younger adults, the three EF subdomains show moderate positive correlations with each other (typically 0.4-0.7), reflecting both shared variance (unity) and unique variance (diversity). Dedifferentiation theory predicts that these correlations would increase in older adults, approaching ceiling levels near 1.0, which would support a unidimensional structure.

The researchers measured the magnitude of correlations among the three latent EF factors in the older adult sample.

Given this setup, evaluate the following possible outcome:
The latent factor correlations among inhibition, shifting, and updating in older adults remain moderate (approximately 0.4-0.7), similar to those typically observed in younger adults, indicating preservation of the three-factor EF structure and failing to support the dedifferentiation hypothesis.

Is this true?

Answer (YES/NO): NO